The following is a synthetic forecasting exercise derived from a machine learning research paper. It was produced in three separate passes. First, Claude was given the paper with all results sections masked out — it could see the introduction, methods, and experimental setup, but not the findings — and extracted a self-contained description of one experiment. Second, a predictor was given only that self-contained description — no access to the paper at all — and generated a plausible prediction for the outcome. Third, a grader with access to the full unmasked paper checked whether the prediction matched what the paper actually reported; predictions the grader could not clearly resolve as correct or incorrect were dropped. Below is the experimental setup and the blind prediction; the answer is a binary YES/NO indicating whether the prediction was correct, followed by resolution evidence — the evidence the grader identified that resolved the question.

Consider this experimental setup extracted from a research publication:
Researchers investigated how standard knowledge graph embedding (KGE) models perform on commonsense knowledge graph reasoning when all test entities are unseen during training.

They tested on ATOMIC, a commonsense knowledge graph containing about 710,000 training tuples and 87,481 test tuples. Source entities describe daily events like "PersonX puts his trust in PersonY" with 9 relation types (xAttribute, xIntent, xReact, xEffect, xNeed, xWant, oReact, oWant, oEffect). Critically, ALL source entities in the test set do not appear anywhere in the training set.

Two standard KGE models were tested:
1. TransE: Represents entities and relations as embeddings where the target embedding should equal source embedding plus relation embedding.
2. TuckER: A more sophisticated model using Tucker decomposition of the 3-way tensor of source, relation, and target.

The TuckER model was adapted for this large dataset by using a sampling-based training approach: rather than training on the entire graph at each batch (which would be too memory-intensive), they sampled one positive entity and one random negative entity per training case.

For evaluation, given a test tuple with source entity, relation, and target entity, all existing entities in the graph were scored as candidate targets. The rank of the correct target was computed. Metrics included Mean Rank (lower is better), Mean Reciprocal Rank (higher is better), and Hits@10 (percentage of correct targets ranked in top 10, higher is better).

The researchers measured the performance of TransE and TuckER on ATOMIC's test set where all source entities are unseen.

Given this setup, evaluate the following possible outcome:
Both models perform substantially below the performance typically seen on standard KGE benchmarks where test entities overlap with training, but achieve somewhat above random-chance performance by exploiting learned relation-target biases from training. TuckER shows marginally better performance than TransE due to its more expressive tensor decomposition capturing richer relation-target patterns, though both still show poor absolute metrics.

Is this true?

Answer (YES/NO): NO